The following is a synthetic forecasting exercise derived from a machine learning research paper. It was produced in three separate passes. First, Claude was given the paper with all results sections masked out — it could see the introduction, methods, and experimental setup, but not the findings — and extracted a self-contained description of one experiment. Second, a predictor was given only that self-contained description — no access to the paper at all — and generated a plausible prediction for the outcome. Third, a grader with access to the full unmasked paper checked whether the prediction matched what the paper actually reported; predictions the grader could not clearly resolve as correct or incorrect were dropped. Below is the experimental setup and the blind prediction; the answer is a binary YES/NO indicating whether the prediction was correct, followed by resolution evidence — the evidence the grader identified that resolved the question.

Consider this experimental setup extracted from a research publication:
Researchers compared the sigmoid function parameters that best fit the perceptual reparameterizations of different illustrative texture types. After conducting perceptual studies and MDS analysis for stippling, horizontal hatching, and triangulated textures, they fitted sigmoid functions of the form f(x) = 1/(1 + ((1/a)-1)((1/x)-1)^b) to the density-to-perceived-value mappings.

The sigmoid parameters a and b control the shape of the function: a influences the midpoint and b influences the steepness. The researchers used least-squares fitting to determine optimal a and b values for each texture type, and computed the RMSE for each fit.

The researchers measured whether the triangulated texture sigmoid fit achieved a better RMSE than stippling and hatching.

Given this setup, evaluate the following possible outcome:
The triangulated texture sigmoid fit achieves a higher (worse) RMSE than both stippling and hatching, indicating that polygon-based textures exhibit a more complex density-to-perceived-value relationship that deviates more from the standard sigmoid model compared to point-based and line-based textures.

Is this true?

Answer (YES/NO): NO